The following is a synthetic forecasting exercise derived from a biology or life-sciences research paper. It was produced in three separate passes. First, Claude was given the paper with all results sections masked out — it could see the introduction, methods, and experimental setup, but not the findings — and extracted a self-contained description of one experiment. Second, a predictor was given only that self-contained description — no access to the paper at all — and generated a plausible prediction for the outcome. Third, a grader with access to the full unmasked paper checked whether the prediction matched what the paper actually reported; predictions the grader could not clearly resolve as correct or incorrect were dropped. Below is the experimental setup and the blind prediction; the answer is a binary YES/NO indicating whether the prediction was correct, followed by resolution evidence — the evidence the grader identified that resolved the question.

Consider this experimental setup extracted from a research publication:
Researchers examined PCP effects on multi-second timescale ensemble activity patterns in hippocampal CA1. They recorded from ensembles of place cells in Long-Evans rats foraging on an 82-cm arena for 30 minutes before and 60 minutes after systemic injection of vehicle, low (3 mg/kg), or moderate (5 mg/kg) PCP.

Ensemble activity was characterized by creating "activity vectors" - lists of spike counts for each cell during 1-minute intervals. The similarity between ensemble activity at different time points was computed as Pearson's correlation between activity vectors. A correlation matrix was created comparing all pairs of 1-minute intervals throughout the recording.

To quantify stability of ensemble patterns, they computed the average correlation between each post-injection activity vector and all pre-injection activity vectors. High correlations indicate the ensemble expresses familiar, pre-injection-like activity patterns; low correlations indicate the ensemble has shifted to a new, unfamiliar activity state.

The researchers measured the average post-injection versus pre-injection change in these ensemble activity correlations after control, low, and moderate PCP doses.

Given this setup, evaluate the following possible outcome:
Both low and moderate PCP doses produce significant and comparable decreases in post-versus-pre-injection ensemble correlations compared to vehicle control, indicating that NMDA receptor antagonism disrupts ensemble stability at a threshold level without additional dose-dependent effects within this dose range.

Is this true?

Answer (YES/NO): NO